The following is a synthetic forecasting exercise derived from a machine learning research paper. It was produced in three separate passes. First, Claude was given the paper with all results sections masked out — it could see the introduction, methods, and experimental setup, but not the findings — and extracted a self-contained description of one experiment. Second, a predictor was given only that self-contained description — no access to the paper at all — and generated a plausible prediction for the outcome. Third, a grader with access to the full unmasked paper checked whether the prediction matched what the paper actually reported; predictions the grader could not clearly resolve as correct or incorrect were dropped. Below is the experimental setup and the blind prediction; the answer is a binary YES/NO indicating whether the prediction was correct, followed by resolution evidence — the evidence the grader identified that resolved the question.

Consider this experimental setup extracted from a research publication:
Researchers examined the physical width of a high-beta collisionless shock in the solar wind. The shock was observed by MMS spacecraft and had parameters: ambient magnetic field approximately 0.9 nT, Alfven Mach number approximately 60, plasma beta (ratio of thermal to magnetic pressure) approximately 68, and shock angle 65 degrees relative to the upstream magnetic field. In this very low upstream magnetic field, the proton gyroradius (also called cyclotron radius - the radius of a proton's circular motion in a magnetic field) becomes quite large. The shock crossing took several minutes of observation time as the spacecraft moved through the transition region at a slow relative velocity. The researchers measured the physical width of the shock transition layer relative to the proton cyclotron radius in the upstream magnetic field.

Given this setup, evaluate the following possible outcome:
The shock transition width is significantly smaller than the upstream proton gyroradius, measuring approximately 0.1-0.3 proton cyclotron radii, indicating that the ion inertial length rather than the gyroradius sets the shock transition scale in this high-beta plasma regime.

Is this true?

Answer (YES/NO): NO